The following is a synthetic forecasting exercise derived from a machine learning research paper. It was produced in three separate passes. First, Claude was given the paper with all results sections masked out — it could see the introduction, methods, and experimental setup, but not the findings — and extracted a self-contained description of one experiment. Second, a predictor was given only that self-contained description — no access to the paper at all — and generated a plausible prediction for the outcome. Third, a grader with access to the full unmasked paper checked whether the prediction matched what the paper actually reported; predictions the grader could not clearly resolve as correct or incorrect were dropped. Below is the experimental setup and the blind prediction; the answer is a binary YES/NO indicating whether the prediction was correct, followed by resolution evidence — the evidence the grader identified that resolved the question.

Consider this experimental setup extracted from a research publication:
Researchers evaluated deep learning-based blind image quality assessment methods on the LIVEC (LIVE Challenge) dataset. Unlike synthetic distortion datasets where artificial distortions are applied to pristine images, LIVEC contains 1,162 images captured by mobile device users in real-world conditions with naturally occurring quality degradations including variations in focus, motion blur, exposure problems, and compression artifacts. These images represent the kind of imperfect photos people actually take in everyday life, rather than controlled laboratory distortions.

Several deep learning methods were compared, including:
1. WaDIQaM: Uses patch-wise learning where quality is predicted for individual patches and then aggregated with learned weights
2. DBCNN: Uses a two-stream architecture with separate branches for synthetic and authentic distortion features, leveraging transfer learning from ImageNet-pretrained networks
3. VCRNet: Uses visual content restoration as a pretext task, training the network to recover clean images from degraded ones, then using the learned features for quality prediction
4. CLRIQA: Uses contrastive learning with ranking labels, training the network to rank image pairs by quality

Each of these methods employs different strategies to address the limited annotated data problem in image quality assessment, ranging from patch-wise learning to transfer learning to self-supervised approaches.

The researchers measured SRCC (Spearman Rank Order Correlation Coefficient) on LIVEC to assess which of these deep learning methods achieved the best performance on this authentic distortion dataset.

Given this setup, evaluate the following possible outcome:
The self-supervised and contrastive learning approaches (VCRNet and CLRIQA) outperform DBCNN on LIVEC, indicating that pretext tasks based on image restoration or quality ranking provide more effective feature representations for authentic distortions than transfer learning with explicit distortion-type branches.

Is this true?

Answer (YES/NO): NO